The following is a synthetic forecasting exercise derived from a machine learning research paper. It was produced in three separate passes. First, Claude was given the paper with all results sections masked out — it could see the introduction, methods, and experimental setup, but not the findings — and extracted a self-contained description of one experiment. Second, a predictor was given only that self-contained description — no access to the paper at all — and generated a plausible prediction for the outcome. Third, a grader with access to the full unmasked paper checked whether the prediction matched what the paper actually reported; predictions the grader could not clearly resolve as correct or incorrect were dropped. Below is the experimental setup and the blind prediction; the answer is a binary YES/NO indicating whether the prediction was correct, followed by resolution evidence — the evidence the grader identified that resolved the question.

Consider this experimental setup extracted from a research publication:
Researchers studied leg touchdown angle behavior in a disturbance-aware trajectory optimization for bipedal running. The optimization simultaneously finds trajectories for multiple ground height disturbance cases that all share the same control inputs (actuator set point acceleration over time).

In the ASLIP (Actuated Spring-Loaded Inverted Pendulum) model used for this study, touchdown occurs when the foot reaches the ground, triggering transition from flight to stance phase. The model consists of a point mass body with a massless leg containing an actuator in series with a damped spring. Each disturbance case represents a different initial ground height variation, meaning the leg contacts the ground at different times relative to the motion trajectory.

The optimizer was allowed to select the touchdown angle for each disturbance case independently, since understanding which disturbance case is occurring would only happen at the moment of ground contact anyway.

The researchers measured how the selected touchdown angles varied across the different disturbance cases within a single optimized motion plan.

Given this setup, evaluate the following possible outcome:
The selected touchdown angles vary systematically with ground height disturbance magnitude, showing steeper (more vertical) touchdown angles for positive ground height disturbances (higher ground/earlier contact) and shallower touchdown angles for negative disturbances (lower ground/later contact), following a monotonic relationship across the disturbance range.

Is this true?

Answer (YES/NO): NO